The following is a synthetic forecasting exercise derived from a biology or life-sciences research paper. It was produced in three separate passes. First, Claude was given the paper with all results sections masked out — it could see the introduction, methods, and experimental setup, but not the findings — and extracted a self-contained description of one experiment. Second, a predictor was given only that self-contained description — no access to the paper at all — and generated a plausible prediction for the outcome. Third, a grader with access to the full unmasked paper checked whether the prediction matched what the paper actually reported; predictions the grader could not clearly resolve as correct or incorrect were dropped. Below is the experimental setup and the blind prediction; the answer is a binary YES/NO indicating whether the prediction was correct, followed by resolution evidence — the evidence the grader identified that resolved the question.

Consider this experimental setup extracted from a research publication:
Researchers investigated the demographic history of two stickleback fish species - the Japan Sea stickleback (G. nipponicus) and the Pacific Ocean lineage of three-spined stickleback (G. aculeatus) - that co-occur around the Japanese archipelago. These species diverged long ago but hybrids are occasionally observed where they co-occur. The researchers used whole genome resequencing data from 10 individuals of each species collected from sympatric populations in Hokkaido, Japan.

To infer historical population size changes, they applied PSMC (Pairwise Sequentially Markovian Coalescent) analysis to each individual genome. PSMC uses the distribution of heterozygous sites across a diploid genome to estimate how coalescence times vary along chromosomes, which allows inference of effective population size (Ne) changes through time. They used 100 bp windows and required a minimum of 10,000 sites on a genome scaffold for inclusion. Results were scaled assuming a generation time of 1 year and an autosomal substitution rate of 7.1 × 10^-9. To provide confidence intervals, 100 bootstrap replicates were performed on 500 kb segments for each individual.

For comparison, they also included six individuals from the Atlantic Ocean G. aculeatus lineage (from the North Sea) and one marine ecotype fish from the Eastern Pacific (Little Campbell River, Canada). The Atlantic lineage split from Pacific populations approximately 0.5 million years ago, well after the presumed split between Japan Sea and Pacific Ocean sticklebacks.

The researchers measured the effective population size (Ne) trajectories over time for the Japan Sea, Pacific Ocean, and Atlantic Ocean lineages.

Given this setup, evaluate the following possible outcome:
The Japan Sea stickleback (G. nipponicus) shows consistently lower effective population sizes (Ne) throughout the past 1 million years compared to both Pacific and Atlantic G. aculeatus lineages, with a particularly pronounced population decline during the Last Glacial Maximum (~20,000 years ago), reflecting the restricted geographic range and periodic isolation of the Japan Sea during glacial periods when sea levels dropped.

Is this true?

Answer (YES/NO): NO